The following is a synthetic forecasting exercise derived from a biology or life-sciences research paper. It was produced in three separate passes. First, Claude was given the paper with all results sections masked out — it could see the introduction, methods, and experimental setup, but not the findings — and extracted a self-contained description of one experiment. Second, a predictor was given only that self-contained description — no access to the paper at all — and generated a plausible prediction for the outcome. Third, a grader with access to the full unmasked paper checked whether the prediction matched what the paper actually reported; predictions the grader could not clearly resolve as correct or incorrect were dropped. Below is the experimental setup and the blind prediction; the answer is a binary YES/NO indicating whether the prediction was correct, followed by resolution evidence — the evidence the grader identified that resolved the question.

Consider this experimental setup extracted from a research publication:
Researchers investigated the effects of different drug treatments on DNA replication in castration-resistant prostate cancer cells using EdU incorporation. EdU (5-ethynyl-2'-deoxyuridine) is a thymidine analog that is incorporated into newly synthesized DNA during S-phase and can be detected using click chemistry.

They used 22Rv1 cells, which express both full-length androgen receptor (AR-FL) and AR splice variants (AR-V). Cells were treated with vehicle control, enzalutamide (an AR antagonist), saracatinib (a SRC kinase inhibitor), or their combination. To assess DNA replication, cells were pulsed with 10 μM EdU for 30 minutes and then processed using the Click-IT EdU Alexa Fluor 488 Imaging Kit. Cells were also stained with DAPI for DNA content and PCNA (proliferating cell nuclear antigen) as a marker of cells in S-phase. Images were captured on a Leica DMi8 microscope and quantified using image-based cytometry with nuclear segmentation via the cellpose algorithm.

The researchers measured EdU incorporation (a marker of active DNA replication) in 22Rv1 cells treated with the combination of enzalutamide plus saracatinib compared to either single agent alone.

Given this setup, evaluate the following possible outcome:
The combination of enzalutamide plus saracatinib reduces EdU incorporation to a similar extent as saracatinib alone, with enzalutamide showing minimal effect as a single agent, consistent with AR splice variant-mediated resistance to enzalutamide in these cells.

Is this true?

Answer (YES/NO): NO